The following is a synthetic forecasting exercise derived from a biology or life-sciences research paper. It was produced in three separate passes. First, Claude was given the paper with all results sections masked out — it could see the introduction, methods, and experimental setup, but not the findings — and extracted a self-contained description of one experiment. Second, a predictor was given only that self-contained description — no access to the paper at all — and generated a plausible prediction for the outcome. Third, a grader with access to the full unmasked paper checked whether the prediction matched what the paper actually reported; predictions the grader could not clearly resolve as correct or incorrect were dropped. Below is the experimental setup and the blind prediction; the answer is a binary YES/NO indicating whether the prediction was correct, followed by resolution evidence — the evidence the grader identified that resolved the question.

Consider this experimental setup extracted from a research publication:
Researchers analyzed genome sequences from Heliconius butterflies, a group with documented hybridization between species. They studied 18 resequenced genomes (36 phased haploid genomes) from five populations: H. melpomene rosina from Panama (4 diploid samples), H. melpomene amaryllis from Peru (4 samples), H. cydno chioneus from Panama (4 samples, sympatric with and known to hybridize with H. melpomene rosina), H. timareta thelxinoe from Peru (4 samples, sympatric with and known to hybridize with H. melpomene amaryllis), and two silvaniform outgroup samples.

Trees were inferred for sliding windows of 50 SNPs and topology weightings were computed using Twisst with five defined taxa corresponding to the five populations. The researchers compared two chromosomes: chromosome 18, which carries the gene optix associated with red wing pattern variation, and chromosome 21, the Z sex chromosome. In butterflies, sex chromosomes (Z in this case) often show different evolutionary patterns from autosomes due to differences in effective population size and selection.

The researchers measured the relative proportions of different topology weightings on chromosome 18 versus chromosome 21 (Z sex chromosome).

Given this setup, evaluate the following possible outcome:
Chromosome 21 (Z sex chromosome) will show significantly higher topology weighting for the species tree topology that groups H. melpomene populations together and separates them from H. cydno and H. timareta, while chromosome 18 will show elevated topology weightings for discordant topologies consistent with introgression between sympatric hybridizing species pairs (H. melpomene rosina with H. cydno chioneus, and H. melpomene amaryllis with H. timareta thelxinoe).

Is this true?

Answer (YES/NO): YES